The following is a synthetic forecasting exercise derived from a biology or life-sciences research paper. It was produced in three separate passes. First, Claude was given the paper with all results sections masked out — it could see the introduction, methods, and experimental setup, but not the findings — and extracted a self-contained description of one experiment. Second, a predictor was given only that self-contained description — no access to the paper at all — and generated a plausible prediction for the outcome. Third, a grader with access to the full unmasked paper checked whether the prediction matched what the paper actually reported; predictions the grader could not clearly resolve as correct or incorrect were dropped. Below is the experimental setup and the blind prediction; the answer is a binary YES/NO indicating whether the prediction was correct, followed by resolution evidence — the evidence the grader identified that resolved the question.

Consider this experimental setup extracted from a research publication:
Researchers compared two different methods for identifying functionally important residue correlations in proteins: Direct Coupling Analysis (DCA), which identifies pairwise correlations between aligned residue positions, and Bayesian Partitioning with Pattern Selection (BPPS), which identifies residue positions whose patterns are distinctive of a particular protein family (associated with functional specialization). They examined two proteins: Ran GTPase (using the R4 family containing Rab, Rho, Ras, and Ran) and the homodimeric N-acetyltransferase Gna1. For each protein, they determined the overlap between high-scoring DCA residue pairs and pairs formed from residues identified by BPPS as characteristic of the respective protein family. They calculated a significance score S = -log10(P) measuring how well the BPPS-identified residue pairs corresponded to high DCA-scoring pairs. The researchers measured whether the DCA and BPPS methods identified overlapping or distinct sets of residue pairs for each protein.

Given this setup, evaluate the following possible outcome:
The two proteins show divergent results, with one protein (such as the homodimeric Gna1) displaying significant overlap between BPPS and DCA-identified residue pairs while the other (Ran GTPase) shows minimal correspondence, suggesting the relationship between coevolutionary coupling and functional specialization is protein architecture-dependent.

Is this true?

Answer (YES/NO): YES